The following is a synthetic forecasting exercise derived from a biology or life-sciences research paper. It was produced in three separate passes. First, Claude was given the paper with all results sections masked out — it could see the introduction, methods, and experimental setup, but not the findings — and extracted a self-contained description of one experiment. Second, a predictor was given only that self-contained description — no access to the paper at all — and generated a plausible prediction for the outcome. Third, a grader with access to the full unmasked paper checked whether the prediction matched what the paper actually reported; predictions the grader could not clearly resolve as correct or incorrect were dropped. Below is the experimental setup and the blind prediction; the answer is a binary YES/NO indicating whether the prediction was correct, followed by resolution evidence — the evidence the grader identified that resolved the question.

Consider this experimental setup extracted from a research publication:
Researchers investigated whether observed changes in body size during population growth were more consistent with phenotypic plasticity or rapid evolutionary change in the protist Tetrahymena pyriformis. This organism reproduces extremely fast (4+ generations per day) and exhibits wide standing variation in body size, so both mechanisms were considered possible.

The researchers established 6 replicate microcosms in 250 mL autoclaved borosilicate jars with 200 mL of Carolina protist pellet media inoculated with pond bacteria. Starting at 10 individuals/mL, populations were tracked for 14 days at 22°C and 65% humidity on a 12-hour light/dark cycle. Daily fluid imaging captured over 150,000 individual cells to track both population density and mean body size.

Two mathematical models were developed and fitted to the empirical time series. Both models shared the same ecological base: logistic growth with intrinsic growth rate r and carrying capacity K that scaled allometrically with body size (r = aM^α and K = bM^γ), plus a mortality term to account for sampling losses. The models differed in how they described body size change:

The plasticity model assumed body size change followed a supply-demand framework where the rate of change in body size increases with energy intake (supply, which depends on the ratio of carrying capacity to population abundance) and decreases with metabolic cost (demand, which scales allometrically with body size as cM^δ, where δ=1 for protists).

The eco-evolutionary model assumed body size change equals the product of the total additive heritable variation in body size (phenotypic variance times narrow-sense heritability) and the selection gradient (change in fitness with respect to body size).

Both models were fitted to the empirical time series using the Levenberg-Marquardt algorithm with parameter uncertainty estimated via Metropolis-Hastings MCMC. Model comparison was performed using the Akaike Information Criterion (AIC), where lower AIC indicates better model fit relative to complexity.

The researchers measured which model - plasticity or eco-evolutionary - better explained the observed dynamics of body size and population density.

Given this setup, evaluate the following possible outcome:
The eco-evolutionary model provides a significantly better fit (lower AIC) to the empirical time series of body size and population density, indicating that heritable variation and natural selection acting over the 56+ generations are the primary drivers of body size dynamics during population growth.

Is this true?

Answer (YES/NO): NO